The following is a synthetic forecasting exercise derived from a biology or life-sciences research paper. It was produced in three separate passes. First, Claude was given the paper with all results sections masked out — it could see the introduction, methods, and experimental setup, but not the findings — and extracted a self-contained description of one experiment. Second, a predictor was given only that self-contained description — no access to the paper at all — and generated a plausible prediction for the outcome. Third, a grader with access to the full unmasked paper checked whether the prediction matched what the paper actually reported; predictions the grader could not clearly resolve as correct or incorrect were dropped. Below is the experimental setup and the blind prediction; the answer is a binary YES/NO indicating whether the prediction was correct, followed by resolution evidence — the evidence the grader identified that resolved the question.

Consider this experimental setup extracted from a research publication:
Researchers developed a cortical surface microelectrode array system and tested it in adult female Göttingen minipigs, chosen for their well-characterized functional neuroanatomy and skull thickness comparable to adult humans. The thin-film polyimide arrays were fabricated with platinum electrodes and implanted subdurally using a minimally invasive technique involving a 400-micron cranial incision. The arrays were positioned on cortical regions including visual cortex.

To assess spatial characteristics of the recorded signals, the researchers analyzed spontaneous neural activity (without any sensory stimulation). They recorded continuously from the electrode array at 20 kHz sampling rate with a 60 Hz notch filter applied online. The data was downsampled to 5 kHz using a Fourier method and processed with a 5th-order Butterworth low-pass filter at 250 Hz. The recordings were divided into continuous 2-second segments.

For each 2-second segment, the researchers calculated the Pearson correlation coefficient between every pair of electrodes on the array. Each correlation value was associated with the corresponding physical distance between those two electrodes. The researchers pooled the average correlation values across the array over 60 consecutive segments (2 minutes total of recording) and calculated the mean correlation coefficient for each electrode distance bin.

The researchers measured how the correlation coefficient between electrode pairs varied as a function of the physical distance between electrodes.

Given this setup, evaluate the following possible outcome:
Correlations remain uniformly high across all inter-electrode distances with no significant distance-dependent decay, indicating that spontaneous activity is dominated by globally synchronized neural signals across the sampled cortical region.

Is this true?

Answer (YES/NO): NO